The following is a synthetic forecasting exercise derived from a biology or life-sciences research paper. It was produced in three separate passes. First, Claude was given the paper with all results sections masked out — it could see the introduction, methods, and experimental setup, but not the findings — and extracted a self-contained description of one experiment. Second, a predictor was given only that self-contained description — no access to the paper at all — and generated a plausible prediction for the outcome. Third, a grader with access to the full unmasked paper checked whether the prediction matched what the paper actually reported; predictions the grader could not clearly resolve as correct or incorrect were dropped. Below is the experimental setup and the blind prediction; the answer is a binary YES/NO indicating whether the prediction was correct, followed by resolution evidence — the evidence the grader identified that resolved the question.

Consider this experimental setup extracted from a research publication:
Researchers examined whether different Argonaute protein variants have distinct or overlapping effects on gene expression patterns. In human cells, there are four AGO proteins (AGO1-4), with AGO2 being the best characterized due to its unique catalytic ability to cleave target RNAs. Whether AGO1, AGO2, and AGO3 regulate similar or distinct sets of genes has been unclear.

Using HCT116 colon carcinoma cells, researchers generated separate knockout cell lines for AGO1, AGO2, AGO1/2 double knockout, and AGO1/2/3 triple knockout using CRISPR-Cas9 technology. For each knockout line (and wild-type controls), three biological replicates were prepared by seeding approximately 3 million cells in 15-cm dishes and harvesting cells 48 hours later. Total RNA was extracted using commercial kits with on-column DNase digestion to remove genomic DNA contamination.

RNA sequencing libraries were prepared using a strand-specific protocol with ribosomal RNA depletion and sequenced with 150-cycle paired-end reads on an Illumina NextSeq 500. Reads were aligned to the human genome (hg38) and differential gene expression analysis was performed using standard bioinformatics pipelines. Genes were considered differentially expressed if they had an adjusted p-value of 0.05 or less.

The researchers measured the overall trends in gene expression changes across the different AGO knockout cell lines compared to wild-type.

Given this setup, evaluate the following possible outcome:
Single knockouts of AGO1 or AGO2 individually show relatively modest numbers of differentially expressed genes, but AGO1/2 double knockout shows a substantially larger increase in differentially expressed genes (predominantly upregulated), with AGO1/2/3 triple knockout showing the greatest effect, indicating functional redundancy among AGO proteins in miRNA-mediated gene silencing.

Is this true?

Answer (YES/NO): NO